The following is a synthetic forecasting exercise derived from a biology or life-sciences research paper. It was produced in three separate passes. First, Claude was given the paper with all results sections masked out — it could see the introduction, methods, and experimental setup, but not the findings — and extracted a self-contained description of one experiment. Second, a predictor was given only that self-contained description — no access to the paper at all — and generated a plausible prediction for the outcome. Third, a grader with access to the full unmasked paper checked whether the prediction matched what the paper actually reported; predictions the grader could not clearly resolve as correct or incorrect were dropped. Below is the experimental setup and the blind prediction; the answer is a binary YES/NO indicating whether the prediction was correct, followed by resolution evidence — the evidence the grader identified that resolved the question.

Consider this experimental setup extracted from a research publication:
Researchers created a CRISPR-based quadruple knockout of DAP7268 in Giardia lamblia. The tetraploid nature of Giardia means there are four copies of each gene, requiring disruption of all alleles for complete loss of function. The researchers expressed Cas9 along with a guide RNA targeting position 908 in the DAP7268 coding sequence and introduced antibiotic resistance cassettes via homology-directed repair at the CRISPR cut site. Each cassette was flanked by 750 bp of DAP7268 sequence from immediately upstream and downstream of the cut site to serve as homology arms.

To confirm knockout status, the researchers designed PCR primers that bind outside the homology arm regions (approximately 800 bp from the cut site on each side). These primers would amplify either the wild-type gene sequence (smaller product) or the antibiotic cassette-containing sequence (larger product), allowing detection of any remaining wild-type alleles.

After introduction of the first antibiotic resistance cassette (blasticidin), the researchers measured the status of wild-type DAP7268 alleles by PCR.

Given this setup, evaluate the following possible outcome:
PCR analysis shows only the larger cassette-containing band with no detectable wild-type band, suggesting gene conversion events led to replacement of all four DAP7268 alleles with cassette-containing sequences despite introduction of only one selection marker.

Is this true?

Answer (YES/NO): NO